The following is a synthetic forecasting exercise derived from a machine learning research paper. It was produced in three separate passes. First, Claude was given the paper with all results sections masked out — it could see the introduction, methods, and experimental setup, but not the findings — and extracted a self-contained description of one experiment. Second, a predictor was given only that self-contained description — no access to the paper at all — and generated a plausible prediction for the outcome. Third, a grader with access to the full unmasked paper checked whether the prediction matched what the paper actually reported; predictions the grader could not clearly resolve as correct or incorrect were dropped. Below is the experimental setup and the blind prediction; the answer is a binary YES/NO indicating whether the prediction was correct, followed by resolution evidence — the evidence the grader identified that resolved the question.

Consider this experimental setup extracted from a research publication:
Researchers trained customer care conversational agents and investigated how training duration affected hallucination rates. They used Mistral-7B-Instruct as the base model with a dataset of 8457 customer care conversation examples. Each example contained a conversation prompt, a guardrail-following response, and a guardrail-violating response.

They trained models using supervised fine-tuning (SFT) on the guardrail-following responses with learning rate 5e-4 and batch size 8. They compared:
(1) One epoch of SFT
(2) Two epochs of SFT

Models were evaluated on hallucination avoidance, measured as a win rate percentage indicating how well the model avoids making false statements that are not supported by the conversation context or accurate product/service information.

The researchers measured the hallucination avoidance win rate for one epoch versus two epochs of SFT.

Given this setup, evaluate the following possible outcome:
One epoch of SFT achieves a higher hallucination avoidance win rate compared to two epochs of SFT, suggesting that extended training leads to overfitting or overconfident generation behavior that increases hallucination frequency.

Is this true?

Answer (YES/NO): YES